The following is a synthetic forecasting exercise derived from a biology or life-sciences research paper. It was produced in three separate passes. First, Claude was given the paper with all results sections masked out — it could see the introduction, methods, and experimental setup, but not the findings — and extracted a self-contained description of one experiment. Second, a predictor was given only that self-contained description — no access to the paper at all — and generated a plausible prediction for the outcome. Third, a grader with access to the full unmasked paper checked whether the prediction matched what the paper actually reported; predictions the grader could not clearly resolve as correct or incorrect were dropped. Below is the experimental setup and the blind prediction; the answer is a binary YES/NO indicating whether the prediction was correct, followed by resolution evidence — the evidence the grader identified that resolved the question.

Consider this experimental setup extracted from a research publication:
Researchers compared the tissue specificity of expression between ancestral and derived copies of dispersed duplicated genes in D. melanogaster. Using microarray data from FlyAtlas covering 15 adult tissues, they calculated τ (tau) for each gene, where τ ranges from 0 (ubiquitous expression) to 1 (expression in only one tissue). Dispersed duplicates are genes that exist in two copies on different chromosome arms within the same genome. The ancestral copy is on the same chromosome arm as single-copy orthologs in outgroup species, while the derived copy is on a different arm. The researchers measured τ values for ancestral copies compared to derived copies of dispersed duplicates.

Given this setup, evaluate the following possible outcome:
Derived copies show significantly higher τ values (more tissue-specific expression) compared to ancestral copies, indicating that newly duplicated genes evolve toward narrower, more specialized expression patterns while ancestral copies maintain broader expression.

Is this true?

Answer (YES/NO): YES